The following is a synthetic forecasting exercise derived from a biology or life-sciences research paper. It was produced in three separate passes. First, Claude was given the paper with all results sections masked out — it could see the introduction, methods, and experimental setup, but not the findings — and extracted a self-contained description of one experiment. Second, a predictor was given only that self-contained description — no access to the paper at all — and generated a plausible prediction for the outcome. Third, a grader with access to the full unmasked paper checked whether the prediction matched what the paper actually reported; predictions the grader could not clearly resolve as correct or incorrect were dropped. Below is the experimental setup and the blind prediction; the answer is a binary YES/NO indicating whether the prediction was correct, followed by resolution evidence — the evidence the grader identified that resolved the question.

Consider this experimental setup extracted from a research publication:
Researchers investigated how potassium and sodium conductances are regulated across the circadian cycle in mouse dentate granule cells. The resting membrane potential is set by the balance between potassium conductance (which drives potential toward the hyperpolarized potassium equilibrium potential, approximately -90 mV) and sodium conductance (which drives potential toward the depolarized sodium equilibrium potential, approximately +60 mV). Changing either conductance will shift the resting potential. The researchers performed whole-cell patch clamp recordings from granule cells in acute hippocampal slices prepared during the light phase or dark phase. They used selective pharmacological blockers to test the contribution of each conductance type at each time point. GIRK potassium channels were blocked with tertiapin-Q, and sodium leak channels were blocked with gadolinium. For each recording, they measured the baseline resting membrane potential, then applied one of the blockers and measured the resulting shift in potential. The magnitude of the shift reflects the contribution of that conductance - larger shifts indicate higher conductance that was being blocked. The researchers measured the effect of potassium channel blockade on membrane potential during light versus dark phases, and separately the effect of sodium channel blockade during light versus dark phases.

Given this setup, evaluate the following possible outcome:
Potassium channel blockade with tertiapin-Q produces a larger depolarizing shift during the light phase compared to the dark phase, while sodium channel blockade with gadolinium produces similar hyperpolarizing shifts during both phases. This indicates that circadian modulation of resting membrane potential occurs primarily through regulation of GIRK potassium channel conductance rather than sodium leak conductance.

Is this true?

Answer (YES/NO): NO